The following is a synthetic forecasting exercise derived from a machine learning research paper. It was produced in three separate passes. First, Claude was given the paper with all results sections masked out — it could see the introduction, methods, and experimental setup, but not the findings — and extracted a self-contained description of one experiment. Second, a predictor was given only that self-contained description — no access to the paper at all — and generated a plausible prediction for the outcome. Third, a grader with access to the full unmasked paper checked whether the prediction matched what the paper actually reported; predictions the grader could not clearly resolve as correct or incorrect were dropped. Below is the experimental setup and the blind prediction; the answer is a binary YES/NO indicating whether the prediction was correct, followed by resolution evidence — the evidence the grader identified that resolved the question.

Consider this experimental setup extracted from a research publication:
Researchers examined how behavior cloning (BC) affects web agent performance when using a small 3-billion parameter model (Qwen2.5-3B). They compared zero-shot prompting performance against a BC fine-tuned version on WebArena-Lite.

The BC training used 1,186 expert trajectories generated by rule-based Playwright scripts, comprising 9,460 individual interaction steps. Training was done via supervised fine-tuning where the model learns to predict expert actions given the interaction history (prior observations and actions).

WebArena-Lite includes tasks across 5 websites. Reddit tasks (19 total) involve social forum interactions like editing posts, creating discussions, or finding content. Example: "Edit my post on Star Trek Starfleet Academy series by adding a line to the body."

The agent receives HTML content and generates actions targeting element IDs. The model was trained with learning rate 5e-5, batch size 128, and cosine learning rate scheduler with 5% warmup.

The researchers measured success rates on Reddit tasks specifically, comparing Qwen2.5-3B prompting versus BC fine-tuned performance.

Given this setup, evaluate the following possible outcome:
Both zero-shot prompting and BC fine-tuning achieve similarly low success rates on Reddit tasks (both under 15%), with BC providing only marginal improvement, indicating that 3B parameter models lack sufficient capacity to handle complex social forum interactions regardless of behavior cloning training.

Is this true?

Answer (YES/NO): NO